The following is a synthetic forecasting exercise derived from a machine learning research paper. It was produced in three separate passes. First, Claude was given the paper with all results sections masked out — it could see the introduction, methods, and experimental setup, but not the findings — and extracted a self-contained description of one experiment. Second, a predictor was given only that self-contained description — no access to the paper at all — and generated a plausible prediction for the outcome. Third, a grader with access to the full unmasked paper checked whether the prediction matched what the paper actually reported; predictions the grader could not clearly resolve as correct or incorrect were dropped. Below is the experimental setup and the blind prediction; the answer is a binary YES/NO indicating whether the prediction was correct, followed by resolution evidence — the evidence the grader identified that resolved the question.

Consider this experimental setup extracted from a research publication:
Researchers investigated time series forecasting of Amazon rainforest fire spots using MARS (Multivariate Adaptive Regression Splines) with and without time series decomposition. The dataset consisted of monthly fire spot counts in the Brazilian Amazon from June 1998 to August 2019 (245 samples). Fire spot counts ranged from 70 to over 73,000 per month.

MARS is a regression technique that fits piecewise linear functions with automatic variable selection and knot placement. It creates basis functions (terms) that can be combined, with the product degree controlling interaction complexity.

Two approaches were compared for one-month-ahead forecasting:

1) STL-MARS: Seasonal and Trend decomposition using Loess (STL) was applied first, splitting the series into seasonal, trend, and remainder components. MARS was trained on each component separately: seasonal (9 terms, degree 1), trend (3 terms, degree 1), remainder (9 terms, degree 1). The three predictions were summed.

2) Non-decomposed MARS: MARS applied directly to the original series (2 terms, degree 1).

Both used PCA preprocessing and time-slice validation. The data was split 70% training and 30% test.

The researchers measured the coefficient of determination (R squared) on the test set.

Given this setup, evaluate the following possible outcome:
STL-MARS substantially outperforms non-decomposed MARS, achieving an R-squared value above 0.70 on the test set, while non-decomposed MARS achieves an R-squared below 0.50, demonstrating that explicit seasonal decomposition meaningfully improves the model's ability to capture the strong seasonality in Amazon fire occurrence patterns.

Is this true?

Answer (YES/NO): NO